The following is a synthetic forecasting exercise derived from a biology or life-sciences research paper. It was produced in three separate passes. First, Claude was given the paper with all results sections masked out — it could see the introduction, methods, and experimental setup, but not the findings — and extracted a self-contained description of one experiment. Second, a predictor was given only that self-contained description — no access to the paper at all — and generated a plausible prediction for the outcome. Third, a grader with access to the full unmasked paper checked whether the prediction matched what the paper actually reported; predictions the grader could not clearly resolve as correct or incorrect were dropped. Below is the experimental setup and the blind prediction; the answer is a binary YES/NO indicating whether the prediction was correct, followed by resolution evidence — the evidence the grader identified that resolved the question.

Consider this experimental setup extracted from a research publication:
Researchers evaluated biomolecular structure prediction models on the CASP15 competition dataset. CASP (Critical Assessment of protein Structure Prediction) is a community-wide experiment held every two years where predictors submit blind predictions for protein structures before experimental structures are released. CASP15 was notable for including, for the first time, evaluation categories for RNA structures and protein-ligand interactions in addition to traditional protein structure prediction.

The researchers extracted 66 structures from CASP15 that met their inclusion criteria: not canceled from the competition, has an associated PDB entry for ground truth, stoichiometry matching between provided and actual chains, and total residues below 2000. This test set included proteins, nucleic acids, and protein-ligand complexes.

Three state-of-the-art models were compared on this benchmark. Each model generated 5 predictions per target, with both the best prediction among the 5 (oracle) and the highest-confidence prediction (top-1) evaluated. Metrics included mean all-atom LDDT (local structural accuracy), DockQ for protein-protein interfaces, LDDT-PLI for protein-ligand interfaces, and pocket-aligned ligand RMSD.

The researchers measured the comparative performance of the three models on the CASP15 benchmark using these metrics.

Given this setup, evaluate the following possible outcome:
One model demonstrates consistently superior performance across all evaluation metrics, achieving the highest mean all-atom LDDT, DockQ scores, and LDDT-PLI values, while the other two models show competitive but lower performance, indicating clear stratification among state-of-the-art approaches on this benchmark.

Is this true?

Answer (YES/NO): NO